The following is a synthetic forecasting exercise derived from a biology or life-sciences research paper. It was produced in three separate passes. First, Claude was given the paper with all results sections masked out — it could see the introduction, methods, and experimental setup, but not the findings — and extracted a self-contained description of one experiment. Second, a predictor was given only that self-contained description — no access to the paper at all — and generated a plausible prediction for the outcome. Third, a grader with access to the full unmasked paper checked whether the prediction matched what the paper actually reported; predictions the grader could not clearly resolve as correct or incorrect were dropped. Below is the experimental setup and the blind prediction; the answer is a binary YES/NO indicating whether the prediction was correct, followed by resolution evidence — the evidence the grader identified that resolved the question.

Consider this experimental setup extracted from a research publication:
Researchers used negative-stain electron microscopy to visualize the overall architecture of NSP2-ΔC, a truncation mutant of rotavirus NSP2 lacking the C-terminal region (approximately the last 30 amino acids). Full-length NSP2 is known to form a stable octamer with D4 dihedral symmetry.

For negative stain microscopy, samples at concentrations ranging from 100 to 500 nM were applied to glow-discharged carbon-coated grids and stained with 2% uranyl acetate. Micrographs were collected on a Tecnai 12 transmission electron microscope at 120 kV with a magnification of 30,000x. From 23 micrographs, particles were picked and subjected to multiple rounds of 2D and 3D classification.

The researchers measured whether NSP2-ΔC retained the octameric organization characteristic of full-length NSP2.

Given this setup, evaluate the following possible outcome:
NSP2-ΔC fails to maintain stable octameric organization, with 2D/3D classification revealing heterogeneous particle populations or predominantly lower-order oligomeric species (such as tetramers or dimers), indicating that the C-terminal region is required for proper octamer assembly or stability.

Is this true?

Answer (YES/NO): NO